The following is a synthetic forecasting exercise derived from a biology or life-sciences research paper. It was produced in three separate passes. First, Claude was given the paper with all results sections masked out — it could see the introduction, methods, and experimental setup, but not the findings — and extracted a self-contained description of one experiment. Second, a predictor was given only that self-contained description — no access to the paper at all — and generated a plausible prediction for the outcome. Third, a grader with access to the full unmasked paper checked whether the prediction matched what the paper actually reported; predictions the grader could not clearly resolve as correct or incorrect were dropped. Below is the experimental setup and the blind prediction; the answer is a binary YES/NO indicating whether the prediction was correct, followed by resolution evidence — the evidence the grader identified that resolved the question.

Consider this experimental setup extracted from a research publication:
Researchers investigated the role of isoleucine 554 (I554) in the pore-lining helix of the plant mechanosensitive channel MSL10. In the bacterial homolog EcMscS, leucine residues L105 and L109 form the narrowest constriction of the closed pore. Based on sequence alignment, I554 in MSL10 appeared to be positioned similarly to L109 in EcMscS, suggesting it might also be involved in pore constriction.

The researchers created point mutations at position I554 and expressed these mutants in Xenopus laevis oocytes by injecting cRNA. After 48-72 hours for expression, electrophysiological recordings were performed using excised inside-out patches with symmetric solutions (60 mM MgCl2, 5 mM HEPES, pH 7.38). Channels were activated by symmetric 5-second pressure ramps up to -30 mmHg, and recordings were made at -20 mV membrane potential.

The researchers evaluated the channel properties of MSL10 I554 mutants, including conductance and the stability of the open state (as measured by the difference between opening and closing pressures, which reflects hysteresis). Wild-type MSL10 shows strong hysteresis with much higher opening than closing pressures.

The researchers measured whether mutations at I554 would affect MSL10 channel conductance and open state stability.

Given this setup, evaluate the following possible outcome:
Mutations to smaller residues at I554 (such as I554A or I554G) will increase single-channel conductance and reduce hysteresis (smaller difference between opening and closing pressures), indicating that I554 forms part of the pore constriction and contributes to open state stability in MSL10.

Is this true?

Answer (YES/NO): NO